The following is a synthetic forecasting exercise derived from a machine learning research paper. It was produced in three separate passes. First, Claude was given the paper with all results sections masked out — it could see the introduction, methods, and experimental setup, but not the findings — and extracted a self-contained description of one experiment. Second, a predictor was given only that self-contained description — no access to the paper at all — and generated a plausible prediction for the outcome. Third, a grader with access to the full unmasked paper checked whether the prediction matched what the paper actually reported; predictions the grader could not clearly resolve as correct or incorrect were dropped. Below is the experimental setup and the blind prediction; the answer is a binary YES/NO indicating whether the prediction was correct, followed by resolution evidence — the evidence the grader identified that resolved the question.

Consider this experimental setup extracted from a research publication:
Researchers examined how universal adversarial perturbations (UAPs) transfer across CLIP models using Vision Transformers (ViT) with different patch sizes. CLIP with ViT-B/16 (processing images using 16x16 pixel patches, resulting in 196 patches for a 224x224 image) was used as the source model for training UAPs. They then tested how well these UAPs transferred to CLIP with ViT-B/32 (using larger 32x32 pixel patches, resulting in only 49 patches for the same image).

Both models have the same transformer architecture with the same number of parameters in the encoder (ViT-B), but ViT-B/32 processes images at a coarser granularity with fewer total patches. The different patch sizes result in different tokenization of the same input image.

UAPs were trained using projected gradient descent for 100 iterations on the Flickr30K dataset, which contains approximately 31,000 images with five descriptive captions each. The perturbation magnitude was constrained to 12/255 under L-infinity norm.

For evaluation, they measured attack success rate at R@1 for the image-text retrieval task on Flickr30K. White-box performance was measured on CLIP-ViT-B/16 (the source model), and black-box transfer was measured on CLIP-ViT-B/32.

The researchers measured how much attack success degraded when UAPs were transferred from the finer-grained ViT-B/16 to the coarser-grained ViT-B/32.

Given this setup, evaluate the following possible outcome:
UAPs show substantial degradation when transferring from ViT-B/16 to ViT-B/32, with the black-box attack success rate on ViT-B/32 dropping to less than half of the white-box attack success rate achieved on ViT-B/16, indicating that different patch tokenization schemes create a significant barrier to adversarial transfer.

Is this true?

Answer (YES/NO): YES